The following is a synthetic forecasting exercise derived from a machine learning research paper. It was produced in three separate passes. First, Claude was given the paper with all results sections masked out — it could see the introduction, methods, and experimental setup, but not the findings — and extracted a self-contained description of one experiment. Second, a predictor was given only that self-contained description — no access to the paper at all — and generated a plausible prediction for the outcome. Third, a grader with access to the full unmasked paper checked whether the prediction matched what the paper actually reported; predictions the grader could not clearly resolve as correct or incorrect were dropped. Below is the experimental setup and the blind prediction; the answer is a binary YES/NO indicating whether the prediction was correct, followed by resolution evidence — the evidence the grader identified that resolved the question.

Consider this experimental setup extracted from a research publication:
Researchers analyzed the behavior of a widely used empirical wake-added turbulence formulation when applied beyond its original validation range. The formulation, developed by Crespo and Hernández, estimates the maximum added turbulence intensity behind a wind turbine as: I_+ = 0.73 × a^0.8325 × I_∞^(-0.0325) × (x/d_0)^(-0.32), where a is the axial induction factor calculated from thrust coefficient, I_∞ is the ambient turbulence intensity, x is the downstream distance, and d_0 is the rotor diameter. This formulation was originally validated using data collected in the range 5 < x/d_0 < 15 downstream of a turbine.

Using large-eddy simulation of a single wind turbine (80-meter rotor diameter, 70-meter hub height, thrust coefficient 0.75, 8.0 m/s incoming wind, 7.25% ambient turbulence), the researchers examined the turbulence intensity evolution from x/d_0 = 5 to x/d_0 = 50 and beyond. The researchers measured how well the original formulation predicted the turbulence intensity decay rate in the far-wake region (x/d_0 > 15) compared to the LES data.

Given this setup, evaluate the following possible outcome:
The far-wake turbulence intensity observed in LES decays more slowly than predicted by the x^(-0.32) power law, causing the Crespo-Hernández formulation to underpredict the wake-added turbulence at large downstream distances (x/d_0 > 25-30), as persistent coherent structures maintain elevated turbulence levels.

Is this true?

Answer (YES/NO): NO